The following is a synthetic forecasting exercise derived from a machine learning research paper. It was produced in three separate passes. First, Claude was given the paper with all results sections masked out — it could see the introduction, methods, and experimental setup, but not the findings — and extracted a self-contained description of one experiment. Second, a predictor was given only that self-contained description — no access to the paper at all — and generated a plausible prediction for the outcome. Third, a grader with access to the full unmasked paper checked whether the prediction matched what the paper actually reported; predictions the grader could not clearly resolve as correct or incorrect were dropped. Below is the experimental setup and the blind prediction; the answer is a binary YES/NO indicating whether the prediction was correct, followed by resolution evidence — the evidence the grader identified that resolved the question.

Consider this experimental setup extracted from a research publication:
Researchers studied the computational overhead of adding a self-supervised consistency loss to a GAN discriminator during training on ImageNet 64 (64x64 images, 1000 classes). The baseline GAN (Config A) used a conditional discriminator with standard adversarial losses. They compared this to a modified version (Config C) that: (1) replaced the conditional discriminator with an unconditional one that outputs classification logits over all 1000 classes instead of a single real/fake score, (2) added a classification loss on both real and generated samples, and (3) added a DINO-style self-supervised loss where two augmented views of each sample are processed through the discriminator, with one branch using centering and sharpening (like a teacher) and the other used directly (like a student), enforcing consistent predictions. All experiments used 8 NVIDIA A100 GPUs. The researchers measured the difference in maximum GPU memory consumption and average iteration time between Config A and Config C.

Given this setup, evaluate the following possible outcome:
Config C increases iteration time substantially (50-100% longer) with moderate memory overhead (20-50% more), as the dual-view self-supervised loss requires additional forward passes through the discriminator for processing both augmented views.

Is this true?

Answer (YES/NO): NO